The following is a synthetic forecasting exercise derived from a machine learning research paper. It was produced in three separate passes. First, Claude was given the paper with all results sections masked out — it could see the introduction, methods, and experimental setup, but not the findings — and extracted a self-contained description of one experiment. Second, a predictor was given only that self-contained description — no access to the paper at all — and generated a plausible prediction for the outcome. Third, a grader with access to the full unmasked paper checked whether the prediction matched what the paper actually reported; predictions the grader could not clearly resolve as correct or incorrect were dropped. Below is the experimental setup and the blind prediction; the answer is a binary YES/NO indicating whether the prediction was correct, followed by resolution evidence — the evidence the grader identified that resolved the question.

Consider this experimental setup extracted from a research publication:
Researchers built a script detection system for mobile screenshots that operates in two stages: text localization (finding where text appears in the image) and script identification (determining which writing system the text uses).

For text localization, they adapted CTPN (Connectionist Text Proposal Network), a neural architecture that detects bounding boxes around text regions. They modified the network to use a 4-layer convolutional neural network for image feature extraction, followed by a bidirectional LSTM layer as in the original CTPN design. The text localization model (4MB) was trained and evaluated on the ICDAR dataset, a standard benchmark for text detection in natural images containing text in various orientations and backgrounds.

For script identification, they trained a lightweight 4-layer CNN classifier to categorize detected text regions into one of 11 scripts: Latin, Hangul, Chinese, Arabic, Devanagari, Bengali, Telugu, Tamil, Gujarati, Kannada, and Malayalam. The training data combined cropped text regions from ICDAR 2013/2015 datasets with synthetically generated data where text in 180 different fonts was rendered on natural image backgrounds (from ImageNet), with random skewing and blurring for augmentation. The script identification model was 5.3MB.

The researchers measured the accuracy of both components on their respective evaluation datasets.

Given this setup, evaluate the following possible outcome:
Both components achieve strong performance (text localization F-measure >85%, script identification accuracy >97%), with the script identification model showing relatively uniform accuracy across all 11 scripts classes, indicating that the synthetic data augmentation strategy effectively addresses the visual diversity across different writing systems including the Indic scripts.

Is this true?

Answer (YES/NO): NO